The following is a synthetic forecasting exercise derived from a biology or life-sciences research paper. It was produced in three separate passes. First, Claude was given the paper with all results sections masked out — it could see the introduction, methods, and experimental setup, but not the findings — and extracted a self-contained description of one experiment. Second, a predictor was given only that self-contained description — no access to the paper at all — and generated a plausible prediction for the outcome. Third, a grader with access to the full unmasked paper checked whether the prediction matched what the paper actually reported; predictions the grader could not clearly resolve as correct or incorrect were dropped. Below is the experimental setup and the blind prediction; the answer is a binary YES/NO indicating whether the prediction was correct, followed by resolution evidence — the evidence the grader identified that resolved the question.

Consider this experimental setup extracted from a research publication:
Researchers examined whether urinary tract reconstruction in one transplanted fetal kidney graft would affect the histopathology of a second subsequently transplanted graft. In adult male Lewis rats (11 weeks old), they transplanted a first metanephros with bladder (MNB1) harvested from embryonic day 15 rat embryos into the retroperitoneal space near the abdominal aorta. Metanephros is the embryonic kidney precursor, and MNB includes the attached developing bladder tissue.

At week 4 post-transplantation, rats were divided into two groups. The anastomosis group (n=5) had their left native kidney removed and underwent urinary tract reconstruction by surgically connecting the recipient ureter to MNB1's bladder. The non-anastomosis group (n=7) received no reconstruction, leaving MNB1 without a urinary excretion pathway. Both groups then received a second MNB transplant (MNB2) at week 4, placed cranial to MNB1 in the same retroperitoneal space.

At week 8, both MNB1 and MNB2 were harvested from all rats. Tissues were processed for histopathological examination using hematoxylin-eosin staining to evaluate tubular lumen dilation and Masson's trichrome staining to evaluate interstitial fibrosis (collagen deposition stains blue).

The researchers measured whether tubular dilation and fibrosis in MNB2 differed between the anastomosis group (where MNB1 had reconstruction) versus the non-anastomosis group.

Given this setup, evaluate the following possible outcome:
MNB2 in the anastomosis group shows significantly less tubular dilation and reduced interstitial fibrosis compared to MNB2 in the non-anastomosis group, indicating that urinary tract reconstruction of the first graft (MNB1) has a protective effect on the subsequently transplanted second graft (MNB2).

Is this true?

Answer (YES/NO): NO